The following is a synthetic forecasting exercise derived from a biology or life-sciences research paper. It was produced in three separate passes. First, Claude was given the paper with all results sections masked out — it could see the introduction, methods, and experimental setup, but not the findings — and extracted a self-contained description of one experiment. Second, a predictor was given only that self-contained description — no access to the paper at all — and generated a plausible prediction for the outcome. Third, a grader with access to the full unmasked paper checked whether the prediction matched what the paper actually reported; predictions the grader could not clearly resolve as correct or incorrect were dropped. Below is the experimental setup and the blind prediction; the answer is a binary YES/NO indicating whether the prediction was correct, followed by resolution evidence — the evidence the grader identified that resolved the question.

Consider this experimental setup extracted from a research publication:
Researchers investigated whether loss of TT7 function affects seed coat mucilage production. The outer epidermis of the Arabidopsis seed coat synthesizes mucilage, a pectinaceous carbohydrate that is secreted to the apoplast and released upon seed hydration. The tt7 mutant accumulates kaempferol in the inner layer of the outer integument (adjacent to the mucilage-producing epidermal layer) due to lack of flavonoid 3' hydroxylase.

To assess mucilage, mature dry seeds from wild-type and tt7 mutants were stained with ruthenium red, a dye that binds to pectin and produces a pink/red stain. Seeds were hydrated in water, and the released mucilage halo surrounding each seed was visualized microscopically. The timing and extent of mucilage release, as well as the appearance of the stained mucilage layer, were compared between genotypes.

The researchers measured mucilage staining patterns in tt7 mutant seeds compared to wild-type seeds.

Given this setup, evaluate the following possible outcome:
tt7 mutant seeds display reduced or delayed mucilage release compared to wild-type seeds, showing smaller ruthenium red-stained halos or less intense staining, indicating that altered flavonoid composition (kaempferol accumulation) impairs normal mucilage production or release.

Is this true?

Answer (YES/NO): YES